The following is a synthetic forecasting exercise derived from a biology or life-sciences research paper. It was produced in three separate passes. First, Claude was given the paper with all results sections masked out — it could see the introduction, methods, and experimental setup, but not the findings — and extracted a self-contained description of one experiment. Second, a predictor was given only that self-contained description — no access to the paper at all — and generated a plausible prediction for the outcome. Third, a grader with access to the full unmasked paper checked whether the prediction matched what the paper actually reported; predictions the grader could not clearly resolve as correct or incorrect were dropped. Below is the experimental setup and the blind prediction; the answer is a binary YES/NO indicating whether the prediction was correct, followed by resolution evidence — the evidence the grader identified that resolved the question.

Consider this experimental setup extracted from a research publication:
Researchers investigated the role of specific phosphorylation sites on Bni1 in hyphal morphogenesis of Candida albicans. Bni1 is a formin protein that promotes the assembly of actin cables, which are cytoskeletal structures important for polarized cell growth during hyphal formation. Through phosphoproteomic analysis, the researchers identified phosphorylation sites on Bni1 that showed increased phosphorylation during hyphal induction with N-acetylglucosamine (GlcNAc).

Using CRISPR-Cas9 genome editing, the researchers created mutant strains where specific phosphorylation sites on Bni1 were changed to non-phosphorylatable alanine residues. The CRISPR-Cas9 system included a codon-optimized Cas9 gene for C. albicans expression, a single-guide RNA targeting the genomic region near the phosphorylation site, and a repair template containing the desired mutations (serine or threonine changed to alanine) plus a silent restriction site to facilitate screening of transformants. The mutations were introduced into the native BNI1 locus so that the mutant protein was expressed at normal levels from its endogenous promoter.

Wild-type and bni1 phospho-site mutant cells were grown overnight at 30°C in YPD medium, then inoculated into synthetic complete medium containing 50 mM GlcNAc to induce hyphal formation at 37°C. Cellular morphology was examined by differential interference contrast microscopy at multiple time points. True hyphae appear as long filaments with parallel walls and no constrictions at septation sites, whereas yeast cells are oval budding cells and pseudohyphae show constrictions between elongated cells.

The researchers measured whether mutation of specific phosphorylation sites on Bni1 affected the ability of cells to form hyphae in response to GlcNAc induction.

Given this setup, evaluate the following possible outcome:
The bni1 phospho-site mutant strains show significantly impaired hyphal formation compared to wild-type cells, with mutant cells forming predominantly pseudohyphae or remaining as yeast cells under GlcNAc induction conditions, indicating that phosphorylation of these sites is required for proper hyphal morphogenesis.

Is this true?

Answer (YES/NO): NO